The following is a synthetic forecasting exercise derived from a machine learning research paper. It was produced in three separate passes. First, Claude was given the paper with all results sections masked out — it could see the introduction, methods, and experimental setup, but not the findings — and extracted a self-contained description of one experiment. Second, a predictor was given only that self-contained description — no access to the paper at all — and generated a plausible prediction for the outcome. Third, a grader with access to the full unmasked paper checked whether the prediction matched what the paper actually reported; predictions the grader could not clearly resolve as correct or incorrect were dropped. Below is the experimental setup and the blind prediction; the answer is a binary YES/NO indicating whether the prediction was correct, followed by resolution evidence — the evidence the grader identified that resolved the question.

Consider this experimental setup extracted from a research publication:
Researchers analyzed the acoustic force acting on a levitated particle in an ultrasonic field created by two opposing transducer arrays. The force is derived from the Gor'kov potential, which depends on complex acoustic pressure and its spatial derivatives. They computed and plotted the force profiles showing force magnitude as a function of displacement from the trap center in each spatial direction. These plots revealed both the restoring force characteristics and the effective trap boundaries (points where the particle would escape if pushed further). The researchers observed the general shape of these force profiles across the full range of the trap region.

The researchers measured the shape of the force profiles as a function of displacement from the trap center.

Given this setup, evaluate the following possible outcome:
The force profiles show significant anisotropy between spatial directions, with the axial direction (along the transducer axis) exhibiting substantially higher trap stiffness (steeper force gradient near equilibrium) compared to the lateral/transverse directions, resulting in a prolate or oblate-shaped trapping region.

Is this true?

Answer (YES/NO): YES